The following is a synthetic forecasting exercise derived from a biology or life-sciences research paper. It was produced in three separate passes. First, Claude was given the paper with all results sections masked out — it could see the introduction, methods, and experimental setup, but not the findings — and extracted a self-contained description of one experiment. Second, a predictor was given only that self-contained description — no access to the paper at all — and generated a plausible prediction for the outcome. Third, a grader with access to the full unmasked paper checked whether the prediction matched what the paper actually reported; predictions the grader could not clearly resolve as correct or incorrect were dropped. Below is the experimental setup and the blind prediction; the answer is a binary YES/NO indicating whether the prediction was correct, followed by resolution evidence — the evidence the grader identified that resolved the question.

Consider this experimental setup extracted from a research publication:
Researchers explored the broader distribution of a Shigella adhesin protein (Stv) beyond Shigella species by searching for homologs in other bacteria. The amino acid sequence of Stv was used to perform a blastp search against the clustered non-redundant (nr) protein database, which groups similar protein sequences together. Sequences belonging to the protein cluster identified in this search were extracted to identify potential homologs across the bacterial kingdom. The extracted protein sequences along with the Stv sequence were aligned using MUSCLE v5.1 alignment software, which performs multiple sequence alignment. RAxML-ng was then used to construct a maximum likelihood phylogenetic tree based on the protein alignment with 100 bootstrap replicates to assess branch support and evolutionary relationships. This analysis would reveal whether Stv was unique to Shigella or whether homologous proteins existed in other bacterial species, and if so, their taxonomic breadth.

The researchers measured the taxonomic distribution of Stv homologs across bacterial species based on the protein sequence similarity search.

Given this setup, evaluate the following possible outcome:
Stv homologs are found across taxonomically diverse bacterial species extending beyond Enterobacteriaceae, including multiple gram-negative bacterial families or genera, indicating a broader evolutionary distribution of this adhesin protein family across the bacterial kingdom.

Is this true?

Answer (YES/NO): YES